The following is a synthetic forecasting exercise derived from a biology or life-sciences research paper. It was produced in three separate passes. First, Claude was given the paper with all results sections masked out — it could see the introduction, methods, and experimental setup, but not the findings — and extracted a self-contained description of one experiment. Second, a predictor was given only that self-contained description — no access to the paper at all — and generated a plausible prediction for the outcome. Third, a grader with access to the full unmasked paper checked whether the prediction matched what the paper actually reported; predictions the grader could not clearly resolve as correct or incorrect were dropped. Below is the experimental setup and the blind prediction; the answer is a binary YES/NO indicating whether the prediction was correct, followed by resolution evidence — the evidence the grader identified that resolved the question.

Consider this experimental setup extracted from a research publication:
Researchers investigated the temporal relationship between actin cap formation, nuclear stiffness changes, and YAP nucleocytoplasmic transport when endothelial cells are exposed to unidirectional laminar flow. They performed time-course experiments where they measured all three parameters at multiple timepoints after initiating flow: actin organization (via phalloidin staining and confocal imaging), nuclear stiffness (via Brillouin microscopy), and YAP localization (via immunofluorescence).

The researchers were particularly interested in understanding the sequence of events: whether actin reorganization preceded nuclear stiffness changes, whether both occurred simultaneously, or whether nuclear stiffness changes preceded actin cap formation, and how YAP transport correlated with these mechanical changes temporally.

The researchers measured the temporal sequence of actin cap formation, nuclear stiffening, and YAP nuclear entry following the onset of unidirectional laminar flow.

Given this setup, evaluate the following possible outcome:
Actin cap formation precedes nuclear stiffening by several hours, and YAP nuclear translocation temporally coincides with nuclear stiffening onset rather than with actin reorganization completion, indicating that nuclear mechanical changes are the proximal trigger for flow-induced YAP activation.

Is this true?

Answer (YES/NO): NO